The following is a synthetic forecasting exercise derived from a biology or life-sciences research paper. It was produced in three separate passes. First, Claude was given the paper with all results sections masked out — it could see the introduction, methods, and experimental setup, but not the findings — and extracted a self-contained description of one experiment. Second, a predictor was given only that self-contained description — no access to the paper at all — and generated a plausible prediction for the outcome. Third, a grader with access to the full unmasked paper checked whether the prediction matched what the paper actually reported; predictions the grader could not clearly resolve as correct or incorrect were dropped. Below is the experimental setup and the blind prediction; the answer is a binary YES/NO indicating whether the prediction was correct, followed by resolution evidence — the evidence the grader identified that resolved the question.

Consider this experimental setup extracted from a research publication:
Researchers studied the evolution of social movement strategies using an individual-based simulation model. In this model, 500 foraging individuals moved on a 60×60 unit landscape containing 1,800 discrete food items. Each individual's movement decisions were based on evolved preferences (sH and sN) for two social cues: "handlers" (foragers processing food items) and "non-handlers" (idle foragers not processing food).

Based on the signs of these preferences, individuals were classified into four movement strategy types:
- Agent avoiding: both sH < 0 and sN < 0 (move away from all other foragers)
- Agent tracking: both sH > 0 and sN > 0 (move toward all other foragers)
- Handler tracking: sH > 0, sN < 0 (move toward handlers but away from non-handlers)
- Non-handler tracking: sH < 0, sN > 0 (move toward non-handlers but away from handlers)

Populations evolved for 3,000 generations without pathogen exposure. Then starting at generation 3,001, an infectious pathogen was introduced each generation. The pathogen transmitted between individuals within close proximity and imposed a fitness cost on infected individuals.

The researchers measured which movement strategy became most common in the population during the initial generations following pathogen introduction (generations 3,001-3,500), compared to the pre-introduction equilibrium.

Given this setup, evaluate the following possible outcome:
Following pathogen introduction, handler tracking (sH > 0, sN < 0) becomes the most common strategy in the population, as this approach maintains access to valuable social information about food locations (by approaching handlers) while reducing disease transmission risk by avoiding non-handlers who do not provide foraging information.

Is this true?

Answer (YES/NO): NO